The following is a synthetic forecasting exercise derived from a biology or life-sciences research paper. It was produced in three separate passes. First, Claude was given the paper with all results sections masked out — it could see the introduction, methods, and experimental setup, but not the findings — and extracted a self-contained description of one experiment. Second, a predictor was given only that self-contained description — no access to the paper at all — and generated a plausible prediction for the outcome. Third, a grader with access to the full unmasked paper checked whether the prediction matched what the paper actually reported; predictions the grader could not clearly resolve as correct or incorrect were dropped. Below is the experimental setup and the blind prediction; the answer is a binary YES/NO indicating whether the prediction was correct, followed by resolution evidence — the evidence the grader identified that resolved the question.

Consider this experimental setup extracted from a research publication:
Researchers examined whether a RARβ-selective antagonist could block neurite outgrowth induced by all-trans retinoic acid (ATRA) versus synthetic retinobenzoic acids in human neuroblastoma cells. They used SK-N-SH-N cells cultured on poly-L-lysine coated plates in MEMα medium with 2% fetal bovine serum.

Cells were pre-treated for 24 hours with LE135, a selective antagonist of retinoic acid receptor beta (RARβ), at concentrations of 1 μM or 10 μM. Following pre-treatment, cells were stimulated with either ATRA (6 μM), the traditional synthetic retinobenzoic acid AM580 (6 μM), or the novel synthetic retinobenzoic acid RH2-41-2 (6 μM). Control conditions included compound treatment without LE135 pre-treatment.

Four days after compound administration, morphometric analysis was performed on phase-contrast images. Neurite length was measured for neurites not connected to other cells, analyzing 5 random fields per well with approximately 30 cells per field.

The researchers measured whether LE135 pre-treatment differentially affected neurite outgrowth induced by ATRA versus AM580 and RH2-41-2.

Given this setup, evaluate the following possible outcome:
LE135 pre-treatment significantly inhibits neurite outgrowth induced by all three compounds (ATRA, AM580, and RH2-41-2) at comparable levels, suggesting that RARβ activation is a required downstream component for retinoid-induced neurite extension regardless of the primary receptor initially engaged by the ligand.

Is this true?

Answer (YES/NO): NO